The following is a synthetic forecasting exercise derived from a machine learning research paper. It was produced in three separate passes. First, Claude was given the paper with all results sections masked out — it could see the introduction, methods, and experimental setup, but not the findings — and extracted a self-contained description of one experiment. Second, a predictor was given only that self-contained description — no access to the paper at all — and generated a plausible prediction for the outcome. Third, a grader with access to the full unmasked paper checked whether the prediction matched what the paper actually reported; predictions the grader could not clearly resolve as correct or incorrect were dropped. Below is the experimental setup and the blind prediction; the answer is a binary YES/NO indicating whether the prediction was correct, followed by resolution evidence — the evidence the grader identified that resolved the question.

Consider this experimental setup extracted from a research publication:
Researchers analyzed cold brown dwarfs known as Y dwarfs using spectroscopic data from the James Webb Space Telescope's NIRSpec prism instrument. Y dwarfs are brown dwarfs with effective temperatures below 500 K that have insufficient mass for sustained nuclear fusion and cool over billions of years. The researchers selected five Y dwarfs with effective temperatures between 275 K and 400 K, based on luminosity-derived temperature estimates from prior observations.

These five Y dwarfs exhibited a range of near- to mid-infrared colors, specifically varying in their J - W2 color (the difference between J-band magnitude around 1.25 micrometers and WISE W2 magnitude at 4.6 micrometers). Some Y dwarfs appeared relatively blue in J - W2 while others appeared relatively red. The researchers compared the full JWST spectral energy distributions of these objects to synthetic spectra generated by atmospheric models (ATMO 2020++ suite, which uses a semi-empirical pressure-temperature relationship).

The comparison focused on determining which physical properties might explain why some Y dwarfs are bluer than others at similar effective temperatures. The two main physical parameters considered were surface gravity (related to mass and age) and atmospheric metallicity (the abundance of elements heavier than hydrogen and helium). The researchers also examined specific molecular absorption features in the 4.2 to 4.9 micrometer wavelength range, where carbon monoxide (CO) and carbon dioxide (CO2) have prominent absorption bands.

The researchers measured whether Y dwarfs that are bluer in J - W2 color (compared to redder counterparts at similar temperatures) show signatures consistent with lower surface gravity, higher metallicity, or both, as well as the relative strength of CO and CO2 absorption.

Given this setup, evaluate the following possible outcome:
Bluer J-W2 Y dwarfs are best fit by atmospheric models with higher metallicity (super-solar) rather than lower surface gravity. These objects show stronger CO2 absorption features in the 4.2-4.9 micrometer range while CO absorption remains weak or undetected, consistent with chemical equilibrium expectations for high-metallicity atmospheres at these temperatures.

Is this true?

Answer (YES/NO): NO